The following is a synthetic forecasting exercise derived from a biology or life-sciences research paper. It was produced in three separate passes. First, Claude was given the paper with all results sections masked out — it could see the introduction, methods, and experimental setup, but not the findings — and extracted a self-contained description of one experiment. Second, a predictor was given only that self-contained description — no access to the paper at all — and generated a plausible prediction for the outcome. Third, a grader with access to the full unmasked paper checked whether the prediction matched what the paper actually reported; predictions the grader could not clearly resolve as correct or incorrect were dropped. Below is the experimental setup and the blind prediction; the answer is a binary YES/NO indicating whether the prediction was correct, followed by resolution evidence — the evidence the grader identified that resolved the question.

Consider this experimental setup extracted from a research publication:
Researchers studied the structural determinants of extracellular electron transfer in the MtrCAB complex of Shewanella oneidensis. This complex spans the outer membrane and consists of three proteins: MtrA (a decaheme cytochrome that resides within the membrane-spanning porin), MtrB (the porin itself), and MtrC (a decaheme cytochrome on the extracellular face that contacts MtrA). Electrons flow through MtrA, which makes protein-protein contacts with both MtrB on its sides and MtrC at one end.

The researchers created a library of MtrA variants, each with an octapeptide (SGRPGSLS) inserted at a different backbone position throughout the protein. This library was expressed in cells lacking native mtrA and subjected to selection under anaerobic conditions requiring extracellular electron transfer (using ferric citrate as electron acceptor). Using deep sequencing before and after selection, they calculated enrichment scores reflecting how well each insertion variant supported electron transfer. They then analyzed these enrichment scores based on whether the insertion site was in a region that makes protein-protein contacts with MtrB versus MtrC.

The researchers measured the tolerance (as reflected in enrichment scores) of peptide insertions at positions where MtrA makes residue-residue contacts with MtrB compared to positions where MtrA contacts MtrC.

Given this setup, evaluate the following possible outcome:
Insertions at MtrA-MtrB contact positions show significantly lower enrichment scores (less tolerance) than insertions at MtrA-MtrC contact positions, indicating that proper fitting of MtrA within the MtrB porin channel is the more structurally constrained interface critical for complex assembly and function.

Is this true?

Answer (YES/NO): YES